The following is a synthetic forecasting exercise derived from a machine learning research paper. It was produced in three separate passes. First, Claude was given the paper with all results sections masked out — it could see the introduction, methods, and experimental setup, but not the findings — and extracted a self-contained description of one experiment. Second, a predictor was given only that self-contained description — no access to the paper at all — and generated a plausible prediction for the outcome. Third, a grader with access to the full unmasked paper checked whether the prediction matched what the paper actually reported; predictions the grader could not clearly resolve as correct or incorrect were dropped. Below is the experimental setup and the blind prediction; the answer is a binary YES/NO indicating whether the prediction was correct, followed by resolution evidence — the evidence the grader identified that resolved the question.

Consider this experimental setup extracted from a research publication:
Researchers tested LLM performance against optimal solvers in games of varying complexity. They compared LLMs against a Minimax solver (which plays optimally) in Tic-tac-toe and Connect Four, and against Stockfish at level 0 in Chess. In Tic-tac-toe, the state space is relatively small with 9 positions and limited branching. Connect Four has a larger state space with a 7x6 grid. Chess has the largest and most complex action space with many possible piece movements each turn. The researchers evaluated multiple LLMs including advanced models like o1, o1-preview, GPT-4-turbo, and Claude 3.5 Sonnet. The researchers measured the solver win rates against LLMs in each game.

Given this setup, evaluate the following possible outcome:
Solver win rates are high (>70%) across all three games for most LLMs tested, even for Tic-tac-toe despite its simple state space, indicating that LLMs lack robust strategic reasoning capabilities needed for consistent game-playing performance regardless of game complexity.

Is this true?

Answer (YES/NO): NO